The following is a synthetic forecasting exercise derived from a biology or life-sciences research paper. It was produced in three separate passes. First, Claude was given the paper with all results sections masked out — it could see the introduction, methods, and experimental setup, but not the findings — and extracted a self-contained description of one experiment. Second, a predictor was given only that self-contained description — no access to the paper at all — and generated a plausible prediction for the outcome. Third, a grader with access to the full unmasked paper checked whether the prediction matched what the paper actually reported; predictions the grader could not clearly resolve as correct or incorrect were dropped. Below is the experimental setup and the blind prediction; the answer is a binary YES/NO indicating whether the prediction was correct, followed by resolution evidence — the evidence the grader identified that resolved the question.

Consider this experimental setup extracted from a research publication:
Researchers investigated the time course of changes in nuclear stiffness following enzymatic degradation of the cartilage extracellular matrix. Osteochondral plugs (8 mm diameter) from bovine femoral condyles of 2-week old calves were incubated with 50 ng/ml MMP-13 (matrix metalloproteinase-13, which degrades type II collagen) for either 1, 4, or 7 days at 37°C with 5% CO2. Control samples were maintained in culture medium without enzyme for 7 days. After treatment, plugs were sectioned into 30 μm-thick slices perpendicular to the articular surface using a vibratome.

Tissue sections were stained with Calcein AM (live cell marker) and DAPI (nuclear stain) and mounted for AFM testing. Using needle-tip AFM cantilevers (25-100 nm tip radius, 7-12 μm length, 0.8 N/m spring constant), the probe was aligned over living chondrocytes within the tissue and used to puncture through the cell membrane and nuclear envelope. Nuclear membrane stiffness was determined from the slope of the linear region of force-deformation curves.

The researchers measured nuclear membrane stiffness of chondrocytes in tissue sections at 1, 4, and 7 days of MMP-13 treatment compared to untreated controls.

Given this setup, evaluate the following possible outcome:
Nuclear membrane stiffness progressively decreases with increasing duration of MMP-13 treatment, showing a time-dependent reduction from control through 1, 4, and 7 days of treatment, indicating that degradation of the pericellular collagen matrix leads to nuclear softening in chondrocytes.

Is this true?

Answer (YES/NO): NO